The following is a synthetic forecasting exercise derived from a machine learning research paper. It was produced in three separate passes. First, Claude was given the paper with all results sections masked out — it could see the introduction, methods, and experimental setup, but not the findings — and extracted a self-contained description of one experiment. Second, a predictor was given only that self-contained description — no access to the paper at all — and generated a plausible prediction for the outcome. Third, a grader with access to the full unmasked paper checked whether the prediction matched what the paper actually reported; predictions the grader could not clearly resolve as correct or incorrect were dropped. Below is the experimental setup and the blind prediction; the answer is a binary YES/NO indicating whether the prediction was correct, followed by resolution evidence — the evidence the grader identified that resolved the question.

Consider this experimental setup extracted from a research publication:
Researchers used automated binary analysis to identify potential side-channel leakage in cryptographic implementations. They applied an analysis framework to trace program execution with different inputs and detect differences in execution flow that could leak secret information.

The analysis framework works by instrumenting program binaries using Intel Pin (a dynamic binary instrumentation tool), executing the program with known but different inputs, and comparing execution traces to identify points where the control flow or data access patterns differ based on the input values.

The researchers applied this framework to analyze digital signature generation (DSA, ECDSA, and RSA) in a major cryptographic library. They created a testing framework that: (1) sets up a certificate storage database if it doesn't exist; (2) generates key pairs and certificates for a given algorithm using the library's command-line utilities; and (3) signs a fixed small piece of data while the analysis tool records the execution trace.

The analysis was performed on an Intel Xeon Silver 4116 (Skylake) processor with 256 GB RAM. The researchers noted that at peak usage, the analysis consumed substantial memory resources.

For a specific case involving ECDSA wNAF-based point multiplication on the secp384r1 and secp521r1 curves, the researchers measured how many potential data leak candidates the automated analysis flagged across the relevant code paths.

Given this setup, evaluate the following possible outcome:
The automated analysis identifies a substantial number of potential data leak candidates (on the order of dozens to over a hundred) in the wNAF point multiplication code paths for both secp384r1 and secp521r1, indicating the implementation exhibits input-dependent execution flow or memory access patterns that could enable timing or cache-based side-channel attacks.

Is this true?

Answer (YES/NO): YES